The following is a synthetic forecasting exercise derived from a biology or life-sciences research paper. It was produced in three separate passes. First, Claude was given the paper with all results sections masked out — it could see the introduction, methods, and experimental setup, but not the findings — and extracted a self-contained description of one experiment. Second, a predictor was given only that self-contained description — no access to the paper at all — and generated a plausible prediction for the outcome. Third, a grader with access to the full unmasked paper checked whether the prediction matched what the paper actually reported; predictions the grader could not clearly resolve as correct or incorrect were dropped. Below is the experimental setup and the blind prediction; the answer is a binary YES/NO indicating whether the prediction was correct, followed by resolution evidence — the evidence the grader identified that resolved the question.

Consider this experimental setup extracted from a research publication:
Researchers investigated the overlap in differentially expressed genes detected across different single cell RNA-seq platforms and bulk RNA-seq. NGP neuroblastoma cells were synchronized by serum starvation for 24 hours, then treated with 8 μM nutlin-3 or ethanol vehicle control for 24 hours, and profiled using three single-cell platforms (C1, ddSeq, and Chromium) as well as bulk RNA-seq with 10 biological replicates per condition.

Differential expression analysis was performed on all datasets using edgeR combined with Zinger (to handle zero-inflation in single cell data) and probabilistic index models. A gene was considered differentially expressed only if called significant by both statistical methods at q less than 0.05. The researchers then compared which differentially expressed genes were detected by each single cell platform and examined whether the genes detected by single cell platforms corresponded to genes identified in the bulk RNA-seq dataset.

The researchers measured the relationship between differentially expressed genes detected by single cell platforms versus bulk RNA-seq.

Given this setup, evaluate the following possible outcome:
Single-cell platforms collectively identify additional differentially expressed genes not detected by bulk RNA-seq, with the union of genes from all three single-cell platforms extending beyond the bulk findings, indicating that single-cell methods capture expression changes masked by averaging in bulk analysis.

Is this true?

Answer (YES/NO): NO